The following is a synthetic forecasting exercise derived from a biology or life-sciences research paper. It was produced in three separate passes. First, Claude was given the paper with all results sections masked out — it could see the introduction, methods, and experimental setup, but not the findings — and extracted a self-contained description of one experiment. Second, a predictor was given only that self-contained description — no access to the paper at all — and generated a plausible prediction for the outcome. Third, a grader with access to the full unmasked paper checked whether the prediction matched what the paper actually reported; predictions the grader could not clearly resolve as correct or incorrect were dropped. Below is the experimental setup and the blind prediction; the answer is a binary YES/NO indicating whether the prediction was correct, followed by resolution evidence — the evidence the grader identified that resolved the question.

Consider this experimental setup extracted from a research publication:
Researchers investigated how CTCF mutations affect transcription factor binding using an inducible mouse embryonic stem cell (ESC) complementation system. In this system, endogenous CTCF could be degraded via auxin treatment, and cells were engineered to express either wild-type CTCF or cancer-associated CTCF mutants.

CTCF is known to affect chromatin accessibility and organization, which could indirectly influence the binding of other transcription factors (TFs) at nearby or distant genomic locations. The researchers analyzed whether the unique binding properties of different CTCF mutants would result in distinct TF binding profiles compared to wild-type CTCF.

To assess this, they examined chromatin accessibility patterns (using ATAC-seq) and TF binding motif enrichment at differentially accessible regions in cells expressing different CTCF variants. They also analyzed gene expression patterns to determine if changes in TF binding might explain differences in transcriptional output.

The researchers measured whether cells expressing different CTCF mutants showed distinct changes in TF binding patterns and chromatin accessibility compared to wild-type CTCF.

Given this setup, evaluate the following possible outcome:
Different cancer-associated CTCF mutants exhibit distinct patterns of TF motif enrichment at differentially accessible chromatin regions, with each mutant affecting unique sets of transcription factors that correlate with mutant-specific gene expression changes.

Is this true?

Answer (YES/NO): YES